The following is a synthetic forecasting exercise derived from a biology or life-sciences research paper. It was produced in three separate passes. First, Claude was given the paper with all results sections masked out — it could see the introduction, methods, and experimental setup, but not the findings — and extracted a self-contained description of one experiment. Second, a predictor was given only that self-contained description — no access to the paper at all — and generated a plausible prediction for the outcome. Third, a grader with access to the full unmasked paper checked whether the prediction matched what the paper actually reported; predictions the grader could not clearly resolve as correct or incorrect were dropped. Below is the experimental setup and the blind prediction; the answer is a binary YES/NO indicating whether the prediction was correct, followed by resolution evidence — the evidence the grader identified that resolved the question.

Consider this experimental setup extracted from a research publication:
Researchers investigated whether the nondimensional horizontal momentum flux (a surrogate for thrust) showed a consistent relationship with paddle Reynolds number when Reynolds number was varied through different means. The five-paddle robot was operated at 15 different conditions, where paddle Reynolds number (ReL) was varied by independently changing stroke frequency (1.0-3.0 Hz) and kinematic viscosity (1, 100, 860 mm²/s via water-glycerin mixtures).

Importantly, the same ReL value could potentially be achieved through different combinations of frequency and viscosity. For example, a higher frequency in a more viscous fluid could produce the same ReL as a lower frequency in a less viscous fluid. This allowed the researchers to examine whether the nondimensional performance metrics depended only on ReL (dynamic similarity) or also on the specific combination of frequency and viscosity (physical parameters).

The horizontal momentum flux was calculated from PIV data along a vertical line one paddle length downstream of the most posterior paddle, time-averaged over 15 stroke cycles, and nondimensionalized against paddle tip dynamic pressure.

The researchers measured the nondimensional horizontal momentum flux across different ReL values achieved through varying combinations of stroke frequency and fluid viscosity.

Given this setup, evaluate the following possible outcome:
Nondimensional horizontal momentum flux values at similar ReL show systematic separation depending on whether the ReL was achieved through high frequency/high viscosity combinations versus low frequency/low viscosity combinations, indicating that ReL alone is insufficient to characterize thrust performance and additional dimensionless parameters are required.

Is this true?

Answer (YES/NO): NO